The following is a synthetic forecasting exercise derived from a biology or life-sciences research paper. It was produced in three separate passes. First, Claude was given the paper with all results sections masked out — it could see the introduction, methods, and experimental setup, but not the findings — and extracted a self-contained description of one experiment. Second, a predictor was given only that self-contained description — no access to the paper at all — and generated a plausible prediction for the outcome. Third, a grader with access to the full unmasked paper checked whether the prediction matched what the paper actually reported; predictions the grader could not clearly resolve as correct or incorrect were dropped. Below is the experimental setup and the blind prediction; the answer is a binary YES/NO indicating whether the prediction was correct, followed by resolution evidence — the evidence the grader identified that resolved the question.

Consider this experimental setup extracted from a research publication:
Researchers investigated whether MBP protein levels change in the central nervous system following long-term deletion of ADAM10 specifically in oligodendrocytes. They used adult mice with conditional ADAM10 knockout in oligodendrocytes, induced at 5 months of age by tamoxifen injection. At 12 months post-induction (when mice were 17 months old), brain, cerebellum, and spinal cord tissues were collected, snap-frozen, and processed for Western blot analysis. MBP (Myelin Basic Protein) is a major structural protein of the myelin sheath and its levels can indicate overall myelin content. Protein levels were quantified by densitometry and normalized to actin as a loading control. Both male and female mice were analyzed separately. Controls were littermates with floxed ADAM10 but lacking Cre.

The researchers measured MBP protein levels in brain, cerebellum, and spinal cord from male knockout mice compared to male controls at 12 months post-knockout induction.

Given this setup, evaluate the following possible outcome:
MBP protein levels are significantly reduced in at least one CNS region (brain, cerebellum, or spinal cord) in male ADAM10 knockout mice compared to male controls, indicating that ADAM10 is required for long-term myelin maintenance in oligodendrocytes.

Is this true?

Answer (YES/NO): YES